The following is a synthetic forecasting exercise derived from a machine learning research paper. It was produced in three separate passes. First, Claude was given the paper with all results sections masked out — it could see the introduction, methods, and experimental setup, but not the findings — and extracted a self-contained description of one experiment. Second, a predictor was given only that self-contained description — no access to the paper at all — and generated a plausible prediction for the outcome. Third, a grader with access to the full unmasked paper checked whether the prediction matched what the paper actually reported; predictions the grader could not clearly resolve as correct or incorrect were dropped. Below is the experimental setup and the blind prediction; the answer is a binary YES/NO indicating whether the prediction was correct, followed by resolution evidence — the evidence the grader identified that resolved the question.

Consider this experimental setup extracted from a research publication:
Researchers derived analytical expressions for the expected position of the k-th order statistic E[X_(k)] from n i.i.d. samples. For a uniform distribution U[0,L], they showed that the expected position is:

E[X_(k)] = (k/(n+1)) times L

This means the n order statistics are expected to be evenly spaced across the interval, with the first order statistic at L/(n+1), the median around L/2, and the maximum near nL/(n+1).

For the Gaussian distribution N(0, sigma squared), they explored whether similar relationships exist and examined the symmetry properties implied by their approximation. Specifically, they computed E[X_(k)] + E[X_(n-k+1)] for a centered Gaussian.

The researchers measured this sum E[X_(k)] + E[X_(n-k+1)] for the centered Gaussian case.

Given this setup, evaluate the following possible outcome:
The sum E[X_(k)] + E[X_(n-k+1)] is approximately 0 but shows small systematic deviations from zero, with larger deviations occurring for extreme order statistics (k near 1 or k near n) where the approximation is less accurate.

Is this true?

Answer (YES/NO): NO